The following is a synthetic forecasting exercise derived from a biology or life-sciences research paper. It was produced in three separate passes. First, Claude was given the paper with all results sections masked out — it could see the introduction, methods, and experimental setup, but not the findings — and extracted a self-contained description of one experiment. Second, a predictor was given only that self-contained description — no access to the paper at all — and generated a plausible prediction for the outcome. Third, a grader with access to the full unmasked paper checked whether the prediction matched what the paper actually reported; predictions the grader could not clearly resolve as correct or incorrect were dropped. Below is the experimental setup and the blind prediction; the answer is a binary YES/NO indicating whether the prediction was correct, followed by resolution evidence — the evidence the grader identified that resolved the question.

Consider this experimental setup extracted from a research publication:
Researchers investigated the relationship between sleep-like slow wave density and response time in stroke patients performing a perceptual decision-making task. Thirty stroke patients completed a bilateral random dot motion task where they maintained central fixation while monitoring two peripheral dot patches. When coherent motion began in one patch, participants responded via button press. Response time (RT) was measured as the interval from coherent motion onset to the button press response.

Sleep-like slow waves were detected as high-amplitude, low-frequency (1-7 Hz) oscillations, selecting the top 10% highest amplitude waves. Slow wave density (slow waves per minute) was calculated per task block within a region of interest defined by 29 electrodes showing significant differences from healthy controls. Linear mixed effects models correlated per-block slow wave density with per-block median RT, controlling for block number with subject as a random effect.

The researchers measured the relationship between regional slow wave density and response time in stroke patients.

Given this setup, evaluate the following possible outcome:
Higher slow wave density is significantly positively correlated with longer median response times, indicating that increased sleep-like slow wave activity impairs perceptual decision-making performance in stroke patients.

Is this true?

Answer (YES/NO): NO